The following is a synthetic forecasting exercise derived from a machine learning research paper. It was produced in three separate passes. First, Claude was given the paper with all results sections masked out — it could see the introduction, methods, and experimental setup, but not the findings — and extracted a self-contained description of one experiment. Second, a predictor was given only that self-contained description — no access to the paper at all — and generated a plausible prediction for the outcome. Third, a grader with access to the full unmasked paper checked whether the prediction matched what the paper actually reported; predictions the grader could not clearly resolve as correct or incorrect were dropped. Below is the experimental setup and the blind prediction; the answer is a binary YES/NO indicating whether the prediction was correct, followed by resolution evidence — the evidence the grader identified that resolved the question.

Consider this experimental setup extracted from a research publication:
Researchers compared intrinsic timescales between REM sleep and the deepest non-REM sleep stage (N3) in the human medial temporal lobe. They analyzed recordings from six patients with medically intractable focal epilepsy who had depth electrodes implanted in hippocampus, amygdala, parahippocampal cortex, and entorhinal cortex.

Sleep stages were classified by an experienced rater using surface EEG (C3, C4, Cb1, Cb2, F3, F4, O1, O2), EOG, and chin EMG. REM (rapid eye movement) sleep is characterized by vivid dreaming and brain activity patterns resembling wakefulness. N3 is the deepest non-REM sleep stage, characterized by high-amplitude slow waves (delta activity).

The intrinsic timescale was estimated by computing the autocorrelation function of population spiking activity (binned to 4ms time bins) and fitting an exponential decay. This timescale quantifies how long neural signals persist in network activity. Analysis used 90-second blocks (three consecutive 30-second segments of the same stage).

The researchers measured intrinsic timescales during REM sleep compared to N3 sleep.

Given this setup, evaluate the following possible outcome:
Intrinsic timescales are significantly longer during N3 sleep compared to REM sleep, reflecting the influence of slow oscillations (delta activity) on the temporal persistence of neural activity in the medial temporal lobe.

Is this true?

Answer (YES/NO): YES